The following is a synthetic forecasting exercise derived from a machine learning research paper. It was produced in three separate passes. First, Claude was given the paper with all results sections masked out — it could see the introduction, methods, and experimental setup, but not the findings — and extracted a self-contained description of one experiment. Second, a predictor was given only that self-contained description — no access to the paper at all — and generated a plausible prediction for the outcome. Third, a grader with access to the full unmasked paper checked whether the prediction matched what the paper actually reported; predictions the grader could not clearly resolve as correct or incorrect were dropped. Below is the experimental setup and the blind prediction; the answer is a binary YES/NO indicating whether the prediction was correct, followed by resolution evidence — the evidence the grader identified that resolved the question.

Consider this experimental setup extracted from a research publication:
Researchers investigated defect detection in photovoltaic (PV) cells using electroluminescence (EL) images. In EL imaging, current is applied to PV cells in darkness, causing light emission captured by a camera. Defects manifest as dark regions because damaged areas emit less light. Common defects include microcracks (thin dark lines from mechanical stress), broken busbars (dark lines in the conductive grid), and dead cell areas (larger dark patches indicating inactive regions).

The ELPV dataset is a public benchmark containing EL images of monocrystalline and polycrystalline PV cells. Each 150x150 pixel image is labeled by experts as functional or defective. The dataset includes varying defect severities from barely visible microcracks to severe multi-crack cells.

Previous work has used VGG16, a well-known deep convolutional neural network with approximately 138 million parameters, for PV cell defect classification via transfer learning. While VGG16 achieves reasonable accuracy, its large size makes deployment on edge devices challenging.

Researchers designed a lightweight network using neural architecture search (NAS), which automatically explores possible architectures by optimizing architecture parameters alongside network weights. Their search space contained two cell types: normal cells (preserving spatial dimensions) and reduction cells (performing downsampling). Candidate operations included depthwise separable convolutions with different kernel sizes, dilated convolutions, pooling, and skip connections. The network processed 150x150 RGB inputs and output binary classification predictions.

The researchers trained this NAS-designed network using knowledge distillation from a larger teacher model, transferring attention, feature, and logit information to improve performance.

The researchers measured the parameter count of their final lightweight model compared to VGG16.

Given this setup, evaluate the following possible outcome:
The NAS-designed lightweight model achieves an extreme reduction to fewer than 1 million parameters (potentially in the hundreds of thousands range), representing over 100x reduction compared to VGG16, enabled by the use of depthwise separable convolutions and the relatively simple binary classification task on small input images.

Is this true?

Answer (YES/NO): NO